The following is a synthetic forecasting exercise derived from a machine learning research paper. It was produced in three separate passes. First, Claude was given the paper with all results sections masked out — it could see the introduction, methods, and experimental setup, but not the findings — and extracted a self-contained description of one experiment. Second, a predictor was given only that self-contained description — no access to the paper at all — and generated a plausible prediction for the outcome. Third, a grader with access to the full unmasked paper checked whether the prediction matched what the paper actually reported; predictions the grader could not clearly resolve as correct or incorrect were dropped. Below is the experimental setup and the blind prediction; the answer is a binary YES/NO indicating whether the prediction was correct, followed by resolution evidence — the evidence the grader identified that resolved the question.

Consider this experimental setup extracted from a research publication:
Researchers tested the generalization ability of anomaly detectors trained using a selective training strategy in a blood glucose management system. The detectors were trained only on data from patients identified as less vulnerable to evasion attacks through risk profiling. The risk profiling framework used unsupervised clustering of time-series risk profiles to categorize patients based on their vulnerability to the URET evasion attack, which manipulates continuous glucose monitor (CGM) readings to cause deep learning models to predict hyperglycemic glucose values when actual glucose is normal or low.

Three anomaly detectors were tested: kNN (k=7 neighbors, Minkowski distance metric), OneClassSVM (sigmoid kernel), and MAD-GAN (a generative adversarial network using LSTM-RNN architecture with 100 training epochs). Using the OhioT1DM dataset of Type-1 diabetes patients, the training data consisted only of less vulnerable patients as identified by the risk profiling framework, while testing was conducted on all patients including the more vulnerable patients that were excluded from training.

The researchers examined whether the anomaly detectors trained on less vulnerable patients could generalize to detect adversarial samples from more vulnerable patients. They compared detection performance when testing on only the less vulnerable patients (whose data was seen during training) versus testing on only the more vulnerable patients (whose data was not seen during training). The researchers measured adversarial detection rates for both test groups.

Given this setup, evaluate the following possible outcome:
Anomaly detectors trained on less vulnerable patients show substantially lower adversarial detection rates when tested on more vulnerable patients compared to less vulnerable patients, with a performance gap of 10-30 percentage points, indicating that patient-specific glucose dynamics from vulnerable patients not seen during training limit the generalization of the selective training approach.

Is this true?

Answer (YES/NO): NO